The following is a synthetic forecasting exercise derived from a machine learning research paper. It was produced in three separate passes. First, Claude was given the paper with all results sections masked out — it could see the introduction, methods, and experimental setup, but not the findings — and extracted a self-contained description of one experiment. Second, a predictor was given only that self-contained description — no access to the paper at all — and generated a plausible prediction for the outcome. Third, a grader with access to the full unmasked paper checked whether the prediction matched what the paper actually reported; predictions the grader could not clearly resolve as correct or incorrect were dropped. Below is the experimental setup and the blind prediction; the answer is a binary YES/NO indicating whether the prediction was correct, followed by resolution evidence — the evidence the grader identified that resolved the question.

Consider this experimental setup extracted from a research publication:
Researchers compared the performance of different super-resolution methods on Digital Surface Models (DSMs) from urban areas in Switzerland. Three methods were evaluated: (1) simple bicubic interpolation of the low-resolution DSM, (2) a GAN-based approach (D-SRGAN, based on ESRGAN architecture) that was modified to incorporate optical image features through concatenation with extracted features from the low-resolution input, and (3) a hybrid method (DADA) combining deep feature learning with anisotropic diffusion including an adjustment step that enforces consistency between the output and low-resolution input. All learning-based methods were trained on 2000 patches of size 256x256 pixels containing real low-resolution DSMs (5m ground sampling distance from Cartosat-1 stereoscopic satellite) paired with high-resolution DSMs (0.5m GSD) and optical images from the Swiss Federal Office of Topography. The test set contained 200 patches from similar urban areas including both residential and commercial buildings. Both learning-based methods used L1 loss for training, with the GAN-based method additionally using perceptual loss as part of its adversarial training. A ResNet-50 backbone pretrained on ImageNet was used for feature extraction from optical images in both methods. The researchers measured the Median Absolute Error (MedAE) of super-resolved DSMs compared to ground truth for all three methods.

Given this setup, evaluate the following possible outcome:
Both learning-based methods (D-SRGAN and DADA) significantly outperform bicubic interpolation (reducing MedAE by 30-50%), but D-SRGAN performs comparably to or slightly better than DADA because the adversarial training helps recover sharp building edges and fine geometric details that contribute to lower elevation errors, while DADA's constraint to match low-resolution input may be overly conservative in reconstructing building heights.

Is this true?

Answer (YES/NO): NO